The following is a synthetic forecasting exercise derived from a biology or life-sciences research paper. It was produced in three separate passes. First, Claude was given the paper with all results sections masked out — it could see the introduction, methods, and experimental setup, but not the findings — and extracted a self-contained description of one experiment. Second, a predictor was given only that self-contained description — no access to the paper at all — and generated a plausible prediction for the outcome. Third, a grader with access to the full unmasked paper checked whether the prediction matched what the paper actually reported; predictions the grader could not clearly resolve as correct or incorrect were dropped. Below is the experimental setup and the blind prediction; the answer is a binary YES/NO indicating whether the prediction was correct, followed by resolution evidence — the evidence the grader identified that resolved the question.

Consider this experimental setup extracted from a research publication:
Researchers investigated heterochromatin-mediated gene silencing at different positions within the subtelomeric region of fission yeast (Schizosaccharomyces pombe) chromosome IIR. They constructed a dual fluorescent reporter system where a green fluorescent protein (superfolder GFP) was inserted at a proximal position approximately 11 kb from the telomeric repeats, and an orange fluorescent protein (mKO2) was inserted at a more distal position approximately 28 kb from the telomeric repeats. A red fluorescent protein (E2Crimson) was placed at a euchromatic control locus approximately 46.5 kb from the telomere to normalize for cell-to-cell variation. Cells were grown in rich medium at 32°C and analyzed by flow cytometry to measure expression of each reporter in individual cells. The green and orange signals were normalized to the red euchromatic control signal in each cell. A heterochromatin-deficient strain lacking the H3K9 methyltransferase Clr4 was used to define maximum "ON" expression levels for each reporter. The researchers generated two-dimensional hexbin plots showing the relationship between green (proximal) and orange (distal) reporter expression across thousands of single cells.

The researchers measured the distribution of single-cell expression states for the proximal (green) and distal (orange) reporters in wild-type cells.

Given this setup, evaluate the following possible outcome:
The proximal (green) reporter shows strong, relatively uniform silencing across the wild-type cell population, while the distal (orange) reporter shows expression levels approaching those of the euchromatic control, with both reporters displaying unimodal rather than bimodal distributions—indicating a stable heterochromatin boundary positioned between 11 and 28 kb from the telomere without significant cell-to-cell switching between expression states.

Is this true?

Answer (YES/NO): NO